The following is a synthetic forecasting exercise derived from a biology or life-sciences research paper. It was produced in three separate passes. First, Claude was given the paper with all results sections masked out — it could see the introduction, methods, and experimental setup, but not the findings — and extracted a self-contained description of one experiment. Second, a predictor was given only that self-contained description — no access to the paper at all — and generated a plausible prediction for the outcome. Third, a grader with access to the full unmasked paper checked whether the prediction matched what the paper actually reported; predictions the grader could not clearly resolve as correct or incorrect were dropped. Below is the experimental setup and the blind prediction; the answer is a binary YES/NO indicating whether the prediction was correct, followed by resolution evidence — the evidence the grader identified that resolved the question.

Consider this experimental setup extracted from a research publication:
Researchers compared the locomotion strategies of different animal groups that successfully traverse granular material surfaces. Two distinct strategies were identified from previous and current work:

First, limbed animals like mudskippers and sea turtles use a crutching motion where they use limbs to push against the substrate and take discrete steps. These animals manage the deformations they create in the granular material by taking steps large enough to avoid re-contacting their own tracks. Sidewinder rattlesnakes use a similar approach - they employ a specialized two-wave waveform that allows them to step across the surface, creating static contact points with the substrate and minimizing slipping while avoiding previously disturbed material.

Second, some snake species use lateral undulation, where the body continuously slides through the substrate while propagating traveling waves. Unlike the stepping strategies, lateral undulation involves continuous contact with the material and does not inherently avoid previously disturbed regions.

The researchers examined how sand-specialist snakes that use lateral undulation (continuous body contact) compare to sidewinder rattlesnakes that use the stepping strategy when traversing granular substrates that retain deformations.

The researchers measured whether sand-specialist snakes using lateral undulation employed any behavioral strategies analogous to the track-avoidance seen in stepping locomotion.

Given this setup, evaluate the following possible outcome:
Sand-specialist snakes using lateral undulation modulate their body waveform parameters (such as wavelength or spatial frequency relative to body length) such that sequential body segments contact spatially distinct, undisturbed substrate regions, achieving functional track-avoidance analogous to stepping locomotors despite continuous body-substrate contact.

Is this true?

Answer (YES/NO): NO